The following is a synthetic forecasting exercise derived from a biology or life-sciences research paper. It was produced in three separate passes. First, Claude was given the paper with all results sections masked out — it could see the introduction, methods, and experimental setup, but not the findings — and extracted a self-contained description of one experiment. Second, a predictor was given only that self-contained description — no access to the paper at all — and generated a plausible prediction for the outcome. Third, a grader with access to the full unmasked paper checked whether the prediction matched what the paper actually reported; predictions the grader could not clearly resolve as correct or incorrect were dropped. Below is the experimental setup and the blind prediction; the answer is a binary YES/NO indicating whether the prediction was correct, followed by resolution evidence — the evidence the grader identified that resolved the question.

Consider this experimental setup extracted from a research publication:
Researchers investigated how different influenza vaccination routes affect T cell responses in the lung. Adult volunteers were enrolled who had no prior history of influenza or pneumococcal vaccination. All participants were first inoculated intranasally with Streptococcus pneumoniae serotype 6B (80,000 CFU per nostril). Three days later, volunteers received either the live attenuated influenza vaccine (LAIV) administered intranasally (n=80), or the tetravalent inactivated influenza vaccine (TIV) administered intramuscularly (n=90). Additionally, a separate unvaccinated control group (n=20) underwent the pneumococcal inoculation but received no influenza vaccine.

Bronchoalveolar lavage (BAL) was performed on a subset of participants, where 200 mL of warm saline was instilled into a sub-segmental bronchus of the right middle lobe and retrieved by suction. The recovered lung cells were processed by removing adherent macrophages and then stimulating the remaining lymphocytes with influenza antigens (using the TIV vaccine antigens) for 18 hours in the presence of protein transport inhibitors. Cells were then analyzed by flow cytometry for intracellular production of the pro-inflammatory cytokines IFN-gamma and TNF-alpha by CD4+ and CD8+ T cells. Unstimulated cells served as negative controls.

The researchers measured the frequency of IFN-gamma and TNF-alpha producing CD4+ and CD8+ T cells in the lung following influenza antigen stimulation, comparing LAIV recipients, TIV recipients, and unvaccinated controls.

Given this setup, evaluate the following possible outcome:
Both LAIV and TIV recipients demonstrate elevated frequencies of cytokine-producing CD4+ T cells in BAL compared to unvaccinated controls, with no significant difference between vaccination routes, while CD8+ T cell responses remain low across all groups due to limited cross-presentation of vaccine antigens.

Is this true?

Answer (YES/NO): NO